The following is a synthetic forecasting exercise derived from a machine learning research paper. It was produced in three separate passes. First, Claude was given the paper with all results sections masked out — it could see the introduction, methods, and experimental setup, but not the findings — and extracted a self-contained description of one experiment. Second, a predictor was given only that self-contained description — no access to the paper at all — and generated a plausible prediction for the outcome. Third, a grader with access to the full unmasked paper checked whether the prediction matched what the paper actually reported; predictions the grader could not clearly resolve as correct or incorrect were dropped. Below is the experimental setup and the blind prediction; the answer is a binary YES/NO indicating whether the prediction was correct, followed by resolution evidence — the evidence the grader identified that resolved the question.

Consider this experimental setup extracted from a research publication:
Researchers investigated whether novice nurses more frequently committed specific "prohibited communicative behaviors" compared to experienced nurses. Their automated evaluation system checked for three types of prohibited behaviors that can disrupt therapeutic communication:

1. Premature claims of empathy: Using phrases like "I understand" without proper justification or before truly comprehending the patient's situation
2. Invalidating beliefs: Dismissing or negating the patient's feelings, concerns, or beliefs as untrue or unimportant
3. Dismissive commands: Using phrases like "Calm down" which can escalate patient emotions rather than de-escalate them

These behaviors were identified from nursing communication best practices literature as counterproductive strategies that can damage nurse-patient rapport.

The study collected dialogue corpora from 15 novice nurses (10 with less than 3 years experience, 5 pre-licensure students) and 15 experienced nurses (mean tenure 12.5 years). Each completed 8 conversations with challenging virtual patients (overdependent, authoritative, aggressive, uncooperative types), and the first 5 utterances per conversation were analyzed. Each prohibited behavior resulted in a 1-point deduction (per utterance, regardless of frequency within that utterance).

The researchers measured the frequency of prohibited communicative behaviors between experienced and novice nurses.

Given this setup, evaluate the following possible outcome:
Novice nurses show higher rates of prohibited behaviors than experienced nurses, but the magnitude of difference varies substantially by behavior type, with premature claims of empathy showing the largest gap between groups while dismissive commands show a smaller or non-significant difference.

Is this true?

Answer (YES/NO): NO